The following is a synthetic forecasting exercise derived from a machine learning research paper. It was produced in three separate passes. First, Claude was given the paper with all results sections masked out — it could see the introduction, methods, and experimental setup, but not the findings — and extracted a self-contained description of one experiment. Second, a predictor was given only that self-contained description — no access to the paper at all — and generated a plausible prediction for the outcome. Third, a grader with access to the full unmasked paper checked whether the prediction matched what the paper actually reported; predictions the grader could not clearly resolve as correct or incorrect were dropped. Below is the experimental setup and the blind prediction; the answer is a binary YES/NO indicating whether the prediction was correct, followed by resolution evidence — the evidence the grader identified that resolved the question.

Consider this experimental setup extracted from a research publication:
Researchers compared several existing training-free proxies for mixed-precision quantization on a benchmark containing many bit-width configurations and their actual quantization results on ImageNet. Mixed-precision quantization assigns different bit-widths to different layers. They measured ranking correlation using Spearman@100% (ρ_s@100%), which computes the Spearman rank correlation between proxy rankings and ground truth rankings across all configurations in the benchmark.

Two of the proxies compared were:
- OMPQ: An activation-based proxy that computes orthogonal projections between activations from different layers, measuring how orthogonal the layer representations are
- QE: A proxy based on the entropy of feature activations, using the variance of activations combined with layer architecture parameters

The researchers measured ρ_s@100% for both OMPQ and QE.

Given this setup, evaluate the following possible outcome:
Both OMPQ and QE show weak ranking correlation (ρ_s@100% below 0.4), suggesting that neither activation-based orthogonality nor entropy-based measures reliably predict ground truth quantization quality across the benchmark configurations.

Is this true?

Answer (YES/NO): YES